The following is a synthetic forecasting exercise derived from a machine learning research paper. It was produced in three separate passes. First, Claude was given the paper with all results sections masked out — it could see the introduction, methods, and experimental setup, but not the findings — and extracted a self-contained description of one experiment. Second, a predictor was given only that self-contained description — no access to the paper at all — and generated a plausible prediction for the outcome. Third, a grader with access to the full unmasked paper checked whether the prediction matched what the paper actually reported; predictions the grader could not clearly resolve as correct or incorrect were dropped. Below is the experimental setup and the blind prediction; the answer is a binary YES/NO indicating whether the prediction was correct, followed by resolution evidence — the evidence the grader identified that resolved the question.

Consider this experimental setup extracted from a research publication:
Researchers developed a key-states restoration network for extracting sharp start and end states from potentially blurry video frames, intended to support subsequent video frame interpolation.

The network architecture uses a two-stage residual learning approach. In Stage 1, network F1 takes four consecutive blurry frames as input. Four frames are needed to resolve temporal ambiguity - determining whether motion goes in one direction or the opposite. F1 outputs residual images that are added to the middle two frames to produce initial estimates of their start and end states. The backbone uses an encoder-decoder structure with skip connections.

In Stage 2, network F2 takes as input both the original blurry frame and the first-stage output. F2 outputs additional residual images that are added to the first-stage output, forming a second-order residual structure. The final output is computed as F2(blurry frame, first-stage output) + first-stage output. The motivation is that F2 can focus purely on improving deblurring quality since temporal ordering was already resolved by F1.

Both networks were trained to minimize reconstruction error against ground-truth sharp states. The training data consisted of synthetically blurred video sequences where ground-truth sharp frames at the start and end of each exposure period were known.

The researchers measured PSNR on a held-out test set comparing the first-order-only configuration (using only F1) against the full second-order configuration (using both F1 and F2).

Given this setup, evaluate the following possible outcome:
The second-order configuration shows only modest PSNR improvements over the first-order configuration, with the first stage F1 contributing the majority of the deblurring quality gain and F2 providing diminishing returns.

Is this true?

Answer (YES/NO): NO